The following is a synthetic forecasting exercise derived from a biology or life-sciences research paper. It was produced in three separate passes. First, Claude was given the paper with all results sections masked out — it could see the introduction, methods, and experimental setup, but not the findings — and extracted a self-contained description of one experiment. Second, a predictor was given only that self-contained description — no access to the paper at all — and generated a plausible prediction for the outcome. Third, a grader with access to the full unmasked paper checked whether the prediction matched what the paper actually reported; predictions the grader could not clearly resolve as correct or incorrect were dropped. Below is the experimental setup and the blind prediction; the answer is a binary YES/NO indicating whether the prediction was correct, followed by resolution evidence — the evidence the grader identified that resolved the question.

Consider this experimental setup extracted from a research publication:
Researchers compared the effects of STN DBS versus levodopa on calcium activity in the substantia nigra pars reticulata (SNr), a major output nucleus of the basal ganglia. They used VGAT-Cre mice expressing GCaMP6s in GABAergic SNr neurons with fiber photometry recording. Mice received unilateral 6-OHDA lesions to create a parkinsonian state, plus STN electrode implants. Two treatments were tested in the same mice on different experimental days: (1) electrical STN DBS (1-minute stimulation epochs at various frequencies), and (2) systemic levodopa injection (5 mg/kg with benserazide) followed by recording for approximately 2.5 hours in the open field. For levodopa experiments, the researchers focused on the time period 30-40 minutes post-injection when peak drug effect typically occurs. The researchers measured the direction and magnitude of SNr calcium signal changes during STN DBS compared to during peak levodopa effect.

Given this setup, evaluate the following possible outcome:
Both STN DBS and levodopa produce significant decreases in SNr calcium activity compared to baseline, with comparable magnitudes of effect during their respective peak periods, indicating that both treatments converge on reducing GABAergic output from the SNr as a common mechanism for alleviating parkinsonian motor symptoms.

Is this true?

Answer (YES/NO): NO